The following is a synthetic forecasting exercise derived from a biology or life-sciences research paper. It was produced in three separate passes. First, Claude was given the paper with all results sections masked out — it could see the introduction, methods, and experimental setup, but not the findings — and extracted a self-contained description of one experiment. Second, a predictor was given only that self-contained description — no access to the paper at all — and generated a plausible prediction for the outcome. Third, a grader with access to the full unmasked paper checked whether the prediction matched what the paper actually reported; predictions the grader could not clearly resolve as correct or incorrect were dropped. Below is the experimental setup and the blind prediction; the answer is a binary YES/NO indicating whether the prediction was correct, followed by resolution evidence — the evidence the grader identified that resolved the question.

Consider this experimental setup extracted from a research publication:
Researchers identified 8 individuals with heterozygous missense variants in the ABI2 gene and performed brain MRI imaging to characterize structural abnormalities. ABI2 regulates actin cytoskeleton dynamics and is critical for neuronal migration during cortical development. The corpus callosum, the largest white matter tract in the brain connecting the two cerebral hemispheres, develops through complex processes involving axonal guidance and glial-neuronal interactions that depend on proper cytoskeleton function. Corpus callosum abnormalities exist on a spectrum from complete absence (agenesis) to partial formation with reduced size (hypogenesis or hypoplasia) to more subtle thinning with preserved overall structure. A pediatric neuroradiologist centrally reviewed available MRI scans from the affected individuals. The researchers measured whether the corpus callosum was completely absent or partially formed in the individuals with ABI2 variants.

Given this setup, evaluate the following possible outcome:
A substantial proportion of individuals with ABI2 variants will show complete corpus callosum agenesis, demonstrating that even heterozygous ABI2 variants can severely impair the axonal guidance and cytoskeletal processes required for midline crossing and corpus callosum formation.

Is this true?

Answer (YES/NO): NO